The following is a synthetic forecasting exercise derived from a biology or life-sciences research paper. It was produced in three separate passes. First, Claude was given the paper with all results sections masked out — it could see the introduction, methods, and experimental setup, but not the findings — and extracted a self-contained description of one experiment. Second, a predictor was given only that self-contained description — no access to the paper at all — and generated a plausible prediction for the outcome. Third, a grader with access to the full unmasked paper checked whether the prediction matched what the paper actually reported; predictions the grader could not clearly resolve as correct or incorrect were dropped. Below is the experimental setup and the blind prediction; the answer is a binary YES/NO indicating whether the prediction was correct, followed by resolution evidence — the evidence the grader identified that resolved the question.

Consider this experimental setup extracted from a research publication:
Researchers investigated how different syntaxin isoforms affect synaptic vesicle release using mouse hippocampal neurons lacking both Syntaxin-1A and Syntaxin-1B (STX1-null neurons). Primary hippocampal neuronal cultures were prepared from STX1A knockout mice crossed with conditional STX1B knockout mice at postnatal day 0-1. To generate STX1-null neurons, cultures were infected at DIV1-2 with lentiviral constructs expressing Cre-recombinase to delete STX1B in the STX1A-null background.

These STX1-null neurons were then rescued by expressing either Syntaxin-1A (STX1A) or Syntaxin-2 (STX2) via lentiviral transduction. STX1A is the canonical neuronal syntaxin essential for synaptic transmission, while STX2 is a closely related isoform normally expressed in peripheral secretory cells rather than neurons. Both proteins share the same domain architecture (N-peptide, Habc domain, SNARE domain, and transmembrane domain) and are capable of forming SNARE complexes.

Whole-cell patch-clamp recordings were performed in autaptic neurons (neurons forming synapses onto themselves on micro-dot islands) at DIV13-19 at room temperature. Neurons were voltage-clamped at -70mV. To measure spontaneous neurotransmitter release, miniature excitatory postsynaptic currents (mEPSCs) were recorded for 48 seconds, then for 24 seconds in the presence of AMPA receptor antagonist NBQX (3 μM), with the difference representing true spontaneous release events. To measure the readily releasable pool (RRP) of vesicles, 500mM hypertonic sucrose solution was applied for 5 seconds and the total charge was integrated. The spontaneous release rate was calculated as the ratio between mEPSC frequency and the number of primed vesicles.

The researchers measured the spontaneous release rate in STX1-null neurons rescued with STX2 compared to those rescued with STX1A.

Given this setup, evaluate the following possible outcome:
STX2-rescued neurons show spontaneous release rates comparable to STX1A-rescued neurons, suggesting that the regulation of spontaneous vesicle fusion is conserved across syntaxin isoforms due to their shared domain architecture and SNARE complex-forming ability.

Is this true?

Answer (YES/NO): NO